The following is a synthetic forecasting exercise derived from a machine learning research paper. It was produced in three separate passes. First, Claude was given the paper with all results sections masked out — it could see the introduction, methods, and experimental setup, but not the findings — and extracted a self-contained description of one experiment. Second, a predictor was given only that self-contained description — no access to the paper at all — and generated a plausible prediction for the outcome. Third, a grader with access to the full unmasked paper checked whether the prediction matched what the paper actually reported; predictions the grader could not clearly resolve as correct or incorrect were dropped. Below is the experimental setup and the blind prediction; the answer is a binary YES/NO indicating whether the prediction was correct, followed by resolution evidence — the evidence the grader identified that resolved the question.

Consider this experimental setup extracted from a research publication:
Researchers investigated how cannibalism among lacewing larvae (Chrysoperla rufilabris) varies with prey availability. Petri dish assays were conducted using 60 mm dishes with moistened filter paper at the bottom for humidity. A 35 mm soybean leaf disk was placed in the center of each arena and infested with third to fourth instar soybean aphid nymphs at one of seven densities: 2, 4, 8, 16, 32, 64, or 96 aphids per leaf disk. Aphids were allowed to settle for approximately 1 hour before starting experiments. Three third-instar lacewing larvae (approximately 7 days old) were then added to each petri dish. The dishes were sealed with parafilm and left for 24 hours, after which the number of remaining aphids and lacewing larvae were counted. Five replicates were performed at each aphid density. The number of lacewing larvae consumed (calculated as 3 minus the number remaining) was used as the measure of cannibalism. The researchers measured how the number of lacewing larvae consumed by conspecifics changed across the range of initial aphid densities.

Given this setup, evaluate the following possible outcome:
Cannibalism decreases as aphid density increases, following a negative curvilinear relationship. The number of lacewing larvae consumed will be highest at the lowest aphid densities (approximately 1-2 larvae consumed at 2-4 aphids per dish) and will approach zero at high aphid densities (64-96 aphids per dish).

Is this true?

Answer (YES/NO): NO